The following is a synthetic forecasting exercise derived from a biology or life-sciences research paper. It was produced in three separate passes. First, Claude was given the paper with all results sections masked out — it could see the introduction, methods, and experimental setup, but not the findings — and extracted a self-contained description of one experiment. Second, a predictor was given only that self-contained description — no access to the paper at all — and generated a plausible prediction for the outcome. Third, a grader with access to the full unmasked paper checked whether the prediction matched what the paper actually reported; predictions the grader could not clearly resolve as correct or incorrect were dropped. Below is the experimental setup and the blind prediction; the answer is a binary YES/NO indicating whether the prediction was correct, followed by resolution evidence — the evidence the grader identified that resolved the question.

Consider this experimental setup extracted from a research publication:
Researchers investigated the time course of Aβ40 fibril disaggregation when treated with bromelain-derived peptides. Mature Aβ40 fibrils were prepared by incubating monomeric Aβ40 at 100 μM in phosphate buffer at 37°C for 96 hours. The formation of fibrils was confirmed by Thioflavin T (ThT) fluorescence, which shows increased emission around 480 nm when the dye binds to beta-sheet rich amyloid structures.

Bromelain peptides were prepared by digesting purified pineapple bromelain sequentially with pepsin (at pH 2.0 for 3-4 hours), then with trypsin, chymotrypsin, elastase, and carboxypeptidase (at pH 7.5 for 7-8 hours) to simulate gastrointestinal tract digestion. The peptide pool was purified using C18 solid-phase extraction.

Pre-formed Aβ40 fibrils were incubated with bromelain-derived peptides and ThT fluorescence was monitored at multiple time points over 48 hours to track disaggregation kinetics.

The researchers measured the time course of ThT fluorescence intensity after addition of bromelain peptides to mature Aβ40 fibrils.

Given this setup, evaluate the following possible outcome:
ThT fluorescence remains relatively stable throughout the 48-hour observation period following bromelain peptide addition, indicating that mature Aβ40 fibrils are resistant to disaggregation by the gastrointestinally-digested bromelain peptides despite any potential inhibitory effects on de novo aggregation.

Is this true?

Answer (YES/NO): NO